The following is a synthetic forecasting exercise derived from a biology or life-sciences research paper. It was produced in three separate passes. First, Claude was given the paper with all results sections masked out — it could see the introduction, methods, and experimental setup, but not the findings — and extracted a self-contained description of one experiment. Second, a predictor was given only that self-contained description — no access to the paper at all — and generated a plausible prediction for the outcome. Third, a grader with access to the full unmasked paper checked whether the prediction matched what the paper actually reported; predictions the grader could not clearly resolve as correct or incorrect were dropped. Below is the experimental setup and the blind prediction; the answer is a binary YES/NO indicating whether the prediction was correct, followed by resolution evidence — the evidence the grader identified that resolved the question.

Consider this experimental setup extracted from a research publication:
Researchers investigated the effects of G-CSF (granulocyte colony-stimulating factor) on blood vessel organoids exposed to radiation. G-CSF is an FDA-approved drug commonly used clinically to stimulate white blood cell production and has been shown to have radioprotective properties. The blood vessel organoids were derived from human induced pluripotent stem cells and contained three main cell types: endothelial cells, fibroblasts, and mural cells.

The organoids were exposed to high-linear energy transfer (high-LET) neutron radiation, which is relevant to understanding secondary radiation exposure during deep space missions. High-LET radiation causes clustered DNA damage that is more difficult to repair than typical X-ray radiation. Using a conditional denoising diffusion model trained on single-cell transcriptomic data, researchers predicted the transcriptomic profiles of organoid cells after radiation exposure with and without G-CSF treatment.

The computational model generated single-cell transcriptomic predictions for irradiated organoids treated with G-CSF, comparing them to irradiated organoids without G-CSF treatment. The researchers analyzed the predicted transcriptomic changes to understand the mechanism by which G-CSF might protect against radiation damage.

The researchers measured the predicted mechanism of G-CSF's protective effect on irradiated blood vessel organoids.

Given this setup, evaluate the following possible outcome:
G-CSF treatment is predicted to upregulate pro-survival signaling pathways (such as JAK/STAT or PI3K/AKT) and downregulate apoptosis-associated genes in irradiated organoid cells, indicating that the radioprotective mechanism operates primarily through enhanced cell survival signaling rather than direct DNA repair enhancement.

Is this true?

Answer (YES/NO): NO